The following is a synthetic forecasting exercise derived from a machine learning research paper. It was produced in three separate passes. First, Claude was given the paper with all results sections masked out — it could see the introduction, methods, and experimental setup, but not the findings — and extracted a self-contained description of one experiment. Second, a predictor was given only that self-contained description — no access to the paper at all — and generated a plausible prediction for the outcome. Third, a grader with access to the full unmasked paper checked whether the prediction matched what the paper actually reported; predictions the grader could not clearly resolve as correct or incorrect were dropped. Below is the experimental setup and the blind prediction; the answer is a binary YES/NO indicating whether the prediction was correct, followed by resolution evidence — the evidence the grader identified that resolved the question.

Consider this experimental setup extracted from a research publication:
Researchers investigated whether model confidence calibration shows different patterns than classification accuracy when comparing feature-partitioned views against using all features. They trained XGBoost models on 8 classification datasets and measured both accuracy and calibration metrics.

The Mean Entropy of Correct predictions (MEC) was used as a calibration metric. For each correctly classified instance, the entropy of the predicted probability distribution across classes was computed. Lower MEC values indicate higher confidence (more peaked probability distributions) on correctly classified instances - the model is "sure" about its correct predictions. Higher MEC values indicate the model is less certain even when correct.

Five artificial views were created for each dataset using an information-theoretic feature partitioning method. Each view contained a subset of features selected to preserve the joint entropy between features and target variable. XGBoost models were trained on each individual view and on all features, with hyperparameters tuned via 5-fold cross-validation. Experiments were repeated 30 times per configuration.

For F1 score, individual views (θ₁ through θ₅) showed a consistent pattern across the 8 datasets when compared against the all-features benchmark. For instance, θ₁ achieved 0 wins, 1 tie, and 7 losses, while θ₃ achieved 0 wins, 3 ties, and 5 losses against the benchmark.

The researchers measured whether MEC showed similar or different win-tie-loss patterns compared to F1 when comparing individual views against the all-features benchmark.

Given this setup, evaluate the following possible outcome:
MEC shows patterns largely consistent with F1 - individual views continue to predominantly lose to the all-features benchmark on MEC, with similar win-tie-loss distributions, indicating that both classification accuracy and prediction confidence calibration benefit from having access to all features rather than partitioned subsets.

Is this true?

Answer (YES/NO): NO